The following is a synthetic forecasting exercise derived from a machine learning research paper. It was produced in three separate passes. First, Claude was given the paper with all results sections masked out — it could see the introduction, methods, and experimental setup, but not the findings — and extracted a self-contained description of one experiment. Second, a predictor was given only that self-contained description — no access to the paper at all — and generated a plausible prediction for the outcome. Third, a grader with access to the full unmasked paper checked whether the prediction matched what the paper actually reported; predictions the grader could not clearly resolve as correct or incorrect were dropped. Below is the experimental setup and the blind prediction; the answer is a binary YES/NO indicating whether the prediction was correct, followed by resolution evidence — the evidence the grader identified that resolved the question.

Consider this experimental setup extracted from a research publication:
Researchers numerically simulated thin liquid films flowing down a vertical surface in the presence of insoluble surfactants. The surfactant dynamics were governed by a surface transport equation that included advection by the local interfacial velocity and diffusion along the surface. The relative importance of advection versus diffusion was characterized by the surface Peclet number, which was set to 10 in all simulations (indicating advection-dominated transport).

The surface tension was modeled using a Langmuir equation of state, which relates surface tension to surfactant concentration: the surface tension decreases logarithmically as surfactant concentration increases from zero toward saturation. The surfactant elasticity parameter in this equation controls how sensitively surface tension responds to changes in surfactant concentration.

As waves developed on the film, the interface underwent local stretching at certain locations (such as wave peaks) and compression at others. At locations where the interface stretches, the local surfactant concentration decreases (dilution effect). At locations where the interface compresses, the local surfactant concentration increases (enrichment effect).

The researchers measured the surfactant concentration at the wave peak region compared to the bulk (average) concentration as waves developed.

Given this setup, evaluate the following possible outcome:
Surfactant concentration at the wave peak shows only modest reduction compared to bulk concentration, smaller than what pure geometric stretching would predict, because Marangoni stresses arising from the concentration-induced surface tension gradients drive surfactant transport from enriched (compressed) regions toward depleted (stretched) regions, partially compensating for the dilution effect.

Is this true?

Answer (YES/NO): NO